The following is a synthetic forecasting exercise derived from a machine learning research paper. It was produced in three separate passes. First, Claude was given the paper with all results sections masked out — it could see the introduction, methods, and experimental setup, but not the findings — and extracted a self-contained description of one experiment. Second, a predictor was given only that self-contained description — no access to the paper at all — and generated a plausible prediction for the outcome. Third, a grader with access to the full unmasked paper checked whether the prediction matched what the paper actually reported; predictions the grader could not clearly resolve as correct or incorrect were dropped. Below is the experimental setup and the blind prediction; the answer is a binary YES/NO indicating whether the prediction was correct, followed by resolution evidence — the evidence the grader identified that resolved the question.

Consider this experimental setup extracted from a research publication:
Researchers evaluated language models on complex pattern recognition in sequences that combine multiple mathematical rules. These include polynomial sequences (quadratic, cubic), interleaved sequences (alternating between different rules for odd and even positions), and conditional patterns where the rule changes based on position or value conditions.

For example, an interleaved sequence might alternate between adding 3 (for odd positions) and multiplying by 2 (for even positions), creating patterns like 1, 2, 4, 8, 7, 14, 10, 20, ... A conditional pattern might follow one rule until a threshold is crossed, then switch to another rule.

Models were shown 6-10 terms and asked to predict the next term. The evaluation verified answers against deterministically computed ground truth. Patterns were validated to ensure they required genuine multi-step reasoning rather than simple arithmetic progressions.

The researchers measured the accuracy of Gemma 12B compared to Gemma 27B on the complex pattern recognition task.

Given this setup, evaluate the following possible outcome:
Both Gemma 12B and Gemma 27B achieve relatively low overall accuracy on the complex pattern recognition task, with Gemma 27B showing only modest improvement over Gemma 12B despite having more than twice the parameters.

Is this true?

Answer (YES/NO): YES